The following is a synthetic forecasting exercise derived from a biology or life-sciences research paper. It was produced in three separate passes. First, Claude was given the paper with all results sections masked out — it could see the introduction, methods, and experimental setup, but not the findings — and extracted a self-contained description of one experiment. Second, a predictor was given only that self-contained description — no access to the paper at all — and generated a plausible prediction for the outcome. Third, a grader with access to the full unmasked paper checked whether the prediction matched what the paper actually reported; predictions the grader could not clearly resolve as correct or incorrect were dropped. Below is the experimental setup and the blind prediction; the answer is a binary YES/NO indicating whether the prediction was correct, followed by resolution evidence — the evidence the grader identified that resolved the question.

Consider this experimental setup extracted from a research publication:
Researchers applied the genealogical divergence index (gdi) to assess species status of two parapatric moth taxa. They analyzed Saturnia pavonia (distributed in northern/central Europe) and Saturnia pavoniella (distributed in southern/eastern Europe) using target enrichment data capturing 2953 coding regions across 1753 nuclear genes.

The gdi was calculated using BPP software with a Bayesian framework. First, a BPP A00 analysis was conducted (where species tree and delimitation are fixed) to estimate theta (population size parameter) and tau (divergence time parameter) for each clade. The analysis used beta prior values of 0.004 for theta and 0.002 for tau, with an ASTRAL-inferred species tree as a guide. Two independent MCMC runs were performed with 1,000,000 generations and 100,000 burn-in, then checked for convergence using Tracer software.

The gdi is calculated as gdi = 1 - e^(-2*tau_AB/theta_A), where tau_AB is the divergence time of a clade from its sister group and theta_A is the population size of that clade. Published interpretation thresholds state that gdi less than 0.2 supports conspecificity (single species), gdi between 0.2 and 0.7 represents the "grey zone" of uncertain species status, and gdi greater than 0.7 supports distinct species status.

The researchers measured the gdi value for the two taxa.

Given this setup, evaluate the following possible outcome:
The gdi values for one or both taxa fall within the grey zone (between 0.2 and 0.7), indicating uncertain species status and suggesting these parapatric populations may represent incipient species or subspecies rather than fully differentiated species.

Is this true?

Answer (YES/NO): YES